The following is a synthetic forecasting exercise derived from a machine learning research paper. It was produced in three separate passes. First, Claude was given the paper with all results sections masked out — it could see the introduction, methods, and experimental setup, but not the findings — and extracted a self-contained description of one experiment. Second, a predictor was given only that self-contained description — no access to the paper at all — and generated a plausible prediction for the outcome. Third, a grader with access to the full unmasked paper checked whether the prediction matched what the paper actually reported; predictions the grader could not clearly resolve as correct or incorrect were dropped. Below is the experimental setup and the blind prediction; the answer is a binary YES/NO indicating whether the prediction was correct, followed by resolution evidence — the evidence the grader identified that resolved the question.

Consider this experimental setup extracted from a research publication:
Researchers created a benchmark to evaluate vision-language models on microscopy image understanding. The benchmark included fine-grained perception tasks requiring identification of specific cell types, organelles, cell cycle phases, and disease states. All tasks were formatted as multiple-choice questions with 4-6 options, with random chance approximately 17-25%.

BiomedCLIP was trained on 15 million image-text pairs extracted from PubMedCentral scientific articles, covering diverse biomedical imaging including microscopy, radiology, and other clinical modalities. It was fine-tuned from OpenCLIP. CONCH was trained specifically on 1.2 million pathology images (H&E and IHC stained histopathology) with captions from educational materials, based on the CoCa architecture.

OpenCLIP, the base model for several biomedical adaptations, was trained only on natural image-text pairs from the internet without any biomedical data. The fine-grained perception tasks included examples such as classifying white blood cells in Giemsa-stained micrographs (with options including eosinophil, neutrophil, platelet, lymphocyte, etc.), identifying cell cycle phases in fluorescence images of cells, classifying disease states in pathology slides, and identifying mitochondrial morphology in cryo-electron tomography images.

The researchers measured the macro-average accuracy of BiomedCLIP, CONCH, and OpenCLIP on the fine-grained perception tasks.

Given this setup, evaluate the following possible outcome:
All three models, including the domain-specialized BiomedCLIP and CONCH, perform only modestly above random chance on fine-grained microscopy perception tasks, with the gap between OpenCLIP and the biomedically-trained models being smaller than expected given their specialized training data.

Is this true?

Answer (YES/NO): YES